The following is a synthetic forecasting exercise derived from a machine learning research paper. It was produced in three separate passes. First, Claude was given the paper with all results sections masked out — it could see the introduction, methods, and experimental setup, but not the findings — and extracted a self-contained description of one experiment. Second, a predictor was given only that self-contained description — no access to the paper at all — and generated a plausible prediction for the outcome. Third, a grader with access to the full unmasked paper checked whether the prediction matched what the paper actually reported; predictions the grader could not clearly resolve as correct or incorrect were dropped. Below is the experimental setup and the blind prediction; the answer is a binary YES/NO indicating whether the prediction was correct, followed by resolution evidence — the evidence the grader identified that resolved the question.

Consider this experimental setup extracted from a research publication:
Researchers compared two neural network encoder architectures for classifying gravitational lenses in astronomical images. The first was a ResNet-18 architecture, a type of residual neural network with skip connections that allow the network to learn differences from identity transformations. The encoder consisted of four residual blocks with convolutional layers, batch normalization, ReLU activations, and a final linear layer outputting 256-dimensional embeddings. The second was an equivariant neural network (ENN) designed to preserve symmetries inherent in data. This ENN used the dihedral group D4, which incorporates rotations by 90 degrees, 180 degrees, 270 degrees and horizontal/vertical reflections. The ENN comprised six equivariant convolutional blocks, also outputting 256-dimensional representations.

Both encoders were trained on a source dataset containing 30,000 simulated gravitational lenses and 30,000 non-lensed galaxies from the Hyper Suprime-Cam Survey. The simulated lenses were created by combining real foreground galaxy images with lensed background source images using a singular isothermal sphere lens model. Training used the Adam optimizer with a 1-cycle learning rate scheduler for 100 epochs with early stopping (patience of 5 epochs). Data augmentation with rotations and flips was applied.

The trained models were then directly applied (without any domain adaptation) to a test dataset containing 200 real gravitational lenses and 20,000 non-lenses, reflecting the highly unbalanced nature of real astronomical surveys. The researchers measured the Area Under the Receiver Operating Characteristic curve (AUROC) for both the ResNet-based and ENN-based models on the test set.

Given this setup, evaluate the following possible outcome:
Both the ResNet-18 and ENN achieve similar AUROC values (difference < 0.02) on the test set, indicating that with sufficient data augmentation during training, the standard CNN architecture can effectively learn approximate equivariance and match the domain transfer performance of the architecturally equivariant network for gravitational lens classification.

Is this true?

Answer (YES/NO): NO